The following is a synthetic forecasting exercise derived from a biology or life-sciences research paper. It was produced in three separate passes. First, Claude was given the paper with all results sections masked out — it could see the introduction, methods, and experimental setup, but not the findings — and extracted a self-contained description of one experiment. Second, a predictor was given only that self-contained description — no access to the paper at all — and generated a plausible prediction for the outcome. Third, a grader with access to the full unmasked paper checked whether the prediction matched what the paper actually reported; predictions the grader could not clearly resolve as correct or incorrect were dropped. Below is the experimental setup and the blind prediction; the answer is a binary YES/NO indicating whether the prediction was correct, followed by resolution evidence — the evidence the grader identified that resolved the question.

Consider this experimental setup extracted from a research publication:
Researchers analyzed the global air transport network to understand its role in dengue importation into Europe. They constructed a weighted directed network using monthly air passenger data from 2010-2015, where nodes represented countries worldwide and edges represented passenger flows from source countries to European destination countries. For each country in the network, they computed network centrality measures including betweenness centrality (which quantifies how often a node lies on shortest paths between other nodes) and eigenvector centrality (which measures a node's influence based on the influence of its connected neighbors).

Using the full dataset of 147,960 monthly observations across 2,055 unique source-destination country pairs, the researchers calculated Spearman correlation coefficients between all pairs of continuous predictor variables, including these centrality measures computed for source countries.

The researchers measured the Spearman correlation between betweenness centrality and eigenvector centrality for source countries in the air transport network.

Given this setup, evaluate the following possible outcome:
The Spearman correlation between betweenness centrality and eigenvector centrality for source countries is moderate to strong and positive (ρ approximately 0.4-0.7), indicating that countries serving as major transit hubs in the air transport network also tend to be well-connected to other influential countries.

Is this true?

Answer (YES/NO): NO